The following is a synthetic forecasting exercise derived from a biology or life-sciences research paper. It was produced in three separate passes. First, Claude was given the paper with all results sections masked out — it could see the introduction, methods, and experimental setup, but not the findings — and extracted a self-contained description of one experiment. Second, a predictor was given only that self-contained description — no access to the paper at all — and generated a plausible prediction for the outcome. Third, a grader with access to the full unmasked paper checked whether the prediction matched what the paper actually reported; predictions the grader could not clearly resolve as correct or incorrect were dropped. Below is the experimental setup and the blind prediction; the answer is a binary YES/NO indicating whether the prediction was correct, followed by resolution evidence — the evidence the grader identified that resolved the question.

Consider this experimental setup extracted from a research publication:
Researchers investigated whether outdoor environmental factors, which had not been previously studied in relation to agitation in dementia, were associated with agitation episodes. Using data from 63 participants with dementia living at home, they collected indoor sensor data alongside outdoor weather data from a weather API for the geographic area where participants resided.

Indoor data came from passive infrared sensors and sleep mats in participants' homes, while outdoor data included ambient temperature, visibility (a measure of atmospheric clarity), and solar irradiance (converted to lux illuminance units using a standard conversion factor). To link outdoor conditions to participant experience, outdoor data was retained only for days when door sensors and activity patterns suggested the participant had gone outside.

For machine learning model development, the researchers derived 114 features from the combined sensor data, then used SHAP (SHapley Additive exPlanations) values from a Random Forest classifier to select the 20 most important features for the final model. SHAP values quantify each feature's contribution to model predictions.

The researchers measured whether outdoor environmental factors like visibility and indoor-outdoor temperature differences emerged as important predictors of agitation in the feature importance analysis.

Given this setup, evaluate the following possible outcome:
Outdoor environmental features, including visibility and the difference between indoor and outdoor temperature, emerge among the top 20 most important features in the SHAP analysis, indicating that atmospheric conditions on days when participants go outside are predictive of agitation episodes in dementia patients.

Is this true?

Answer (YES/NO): YES